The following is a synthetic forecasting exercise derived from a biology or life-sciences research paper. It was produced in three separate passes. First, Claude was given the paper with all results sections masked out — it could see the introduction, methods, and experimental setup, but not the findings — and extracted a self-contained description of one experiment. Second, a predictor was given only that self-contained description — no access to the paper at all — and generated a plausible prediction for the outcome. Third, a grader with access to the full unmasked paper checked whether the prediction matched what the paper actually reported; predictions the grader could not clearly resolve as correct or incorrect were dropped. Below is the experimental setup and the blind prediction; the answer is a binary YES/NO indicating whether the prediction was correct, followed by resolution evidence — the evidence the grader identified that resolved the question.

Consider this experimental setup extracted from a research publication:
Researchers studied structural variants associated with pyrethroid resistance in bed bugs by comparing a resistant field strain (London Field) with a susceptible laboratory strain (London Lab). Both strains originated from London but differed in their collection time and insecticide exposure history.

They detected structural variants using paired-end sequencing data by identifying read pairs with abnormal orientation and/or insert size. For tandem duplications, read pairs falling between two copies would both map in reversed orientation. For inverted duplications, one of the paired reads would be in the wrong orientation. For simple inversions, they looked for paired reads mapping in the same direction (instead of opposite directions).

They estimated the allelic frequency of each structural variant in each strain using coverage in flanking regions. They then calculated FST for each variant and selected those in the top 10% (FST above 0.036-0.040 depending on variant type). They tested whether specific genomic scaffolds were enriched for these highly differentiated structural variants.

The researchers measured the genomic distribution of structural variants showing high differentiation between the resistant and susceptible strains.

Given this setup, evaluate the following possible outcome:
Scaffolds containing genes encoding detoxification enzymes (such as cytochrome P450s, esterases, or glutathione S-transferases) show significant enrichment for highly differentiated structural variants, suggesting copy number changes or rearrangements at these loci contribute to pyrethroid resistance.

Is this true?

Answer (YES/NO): NO